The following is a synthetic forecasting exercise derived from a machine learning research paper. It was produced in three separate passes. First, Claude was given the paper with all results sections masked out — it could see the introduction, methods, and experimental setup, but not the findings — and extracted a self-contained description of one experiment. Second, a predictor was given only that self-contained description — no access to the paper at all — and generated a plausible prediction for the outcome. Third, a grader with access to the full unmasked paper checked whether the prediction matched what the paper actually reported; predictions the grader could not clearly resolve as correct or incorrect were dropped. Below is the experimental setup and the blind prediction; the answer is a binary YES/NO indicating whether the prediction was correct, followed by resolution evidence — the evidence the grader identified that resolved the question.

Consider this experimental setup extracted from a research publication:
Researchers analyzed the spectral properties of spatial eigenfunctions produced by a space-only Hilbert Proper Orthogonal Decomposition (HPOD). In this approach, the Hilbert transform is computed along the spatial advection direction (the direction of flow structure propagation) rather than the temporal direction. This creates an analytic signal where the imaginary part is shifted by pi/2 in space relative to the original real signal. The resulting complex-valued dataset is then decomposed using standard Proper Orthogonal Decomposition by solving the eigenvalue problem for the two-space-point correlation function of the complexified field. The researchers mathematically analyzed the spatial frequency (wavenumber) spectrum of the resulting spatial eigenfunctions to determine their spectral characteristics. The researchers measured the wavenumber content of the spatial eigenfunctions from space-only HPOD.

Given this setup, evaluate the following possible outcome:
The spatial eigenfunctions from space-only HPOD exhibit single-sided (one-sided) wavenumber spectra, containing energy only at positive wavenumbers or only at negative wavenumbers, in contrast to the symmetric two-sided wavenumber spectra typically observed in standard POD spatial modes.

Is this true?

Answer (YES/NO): YES